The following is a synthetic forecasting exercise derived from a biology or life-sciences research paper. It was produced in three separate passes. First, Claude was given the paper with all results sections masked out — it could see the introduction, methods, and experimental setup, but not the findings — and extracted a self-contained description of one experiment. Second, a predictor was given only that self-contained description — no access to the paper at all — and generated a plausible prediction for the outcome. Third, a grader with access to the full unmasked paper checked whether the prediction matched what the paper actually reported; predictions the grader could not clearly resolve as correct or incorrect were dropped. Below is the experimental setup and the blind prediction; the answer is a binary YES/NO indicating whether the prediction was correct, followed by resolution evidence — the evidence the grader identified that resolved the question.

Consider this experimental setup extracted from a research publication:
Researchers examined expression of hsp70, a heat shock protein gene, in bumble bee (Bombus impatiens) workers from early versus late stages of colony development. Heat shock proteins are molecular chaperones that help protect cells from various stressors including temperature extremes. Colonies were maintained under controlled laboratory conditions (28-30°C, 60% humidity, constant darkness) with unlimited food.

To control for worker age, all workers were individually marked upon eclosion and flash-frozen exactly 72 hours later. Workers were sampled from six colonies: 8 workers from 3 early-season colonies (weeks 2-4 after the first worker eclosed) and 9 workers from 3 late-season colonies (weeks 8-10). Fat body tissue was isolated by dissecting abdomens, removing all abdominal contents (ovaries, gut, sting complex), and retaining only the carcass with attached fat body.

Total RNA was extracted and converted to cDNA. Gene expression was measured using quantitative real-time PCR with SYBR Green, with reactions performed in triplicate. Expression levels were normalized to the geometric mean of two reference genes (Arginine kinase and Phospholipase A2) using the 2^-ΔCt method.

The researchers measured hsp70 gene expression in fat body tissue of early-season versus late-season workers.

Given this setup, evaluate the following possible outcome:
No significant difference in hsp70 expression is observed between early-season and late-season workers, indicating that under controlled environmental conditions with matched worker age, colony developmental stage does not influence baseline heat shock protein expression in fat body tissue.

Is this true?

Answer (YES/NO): YES